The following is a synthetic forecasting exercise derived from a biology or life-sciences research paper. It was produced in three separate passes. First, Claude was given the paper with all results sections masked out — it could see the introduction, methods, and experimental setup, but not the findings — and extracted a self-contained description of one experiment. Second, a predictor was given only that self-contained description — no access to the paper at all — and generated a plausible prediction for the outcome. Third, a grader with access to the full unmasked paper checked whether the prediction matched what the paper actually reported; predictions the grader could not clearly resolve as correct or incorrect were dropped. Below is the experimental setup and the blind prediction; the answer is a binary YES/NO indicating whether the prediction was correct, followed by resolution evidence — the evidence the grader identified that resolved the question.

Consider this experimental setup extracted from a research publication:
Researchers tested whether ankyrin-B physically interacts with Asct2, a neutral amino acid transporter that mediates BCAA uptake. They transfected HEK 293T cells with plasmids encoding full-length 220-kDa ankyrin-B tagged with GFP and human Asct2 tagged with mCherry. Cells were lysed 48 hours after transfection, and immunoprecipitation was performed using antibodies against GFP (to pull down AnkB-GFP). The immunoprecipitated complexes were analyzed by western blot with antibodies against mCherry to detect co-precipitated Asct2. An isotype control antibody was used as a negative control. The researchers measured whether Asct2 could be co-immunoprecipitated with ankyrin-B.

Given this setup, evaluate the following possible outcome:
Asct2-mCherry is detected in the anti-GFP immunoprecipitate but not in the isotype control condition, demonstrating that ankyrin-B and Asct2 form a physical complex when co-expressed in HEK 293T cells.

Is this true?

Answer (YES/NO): YES